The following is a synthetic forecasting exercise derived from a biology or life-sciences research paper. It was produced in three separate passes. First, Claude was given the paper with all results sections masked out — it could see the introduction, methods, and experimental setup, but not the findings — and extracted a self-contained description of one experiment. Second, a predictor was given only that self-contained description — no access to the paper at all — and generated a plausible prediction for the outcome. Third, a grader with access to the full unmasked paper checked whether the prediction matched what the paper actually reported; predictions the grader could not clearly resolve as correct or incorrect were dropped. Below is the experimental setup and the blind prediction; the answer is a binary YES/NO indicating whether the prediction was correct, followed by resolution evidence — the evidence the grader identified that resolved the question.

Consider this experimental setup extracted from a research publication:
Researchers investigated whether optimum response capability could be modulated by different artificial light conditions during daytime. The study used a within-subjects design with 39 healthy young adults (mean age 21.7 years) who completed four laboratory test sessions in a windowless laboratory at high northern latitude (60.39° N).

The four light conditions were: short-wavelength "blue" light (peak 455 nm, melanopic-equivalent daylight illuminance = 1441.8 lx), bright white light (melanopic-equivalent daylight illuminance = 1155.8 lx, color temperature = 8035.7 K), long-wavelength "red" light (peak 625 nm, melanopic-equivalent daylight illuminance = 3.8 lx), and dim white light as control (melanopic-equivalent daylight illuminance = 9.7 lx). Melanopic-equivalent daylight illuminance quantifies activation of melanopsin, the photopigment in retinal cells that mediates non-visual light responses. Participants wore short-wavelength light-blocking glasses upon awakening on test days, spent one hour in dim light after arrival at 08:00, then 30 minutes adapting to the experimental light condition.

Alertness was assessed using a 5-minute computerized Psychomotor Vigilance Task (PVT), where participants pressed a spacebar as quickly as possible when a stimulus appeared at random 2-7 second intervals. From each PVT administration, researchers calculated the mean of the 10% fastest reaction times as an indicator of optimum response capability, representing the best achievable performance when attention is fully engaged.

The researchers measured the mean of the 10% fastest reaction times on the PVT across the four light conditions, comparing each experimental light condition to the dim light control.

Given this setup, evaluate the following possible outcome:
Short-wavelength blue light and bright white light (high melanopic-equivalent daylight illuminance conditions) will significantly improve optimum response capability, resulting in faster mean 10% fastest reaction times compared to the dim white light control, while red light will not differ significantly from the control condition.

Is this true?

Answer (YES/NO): NO